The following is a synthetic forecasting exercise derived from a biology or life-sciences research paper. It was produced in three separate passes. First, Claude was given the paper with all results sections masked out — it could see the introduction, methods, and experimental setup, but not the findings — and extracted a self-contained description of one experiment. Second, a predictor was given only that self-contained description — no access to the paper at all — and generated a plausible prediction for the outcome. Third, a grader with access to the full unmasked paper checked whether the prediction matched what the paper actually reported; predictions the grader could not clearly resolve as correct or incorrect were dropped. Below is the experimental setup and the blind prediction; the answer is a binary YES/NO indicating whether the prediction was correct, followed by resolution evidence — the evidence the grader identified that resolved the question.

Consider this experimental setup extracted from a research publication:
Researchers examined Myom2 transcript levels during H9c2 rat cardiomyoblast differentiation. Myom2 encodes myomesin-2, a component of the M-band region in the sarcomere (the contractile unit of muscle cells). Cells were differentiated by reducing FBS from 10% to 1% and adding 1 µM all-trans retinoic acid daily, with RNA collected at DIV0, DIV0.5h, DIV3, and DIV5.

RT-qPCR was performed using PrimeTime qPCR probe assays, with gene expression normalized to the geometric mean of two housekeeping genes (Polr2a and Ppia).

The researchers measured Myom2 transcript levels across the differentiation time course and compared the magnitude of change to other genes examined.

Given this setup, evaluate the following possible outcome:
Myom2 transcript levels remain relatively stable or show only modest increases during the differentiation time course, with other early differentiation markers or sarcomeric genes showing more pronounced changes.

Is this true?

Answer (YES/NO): NO